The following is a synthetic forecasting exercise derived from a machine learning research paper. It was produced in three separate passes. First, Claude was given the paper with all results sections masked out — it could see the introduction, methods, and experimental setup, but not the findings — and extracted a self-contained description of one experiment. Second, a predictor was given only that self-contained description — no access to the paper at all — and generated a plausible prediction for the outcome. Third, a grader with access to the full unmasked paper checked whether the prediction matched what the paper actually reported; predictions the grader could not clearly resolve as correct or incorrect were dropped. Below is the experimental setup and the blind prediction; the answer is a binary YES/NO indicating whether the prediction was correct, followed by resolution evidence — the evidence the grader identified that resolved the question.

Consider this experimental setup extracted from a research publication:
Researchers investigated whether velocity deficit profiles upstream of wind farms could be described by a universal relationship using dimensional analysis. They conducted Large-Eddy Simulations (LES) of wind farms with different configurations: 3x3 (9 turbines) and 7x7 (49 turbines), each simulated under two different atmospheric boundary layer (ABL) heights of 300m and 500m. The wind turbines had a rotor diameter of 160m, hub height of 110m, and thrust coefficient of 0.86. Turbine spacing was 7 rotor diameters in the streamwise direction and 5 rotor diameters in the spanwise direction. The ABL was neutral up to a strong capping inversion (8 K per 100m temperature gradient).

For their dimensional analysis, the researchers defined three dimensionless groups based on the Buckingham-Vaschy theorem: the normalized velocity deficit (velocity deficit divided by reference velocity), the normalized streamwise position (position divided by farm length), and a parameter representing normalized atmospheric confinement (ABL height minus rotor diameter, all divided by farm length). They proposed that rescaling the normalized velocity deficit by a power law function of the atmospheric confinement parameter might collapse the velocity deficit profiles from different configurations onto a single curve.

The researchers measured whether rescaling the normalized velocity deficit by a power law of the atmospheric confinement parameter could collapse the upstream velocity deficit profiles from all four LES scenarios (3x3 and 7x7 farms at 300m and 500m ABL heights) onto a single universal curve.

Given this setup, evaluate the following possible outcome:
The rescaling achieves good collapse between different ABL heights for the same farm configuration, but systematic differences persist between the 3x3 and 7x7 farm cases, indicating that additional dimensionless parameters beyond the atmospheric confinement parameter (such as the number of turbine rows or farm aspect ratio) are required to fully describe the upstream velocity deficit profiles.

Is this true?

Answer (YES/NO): NO